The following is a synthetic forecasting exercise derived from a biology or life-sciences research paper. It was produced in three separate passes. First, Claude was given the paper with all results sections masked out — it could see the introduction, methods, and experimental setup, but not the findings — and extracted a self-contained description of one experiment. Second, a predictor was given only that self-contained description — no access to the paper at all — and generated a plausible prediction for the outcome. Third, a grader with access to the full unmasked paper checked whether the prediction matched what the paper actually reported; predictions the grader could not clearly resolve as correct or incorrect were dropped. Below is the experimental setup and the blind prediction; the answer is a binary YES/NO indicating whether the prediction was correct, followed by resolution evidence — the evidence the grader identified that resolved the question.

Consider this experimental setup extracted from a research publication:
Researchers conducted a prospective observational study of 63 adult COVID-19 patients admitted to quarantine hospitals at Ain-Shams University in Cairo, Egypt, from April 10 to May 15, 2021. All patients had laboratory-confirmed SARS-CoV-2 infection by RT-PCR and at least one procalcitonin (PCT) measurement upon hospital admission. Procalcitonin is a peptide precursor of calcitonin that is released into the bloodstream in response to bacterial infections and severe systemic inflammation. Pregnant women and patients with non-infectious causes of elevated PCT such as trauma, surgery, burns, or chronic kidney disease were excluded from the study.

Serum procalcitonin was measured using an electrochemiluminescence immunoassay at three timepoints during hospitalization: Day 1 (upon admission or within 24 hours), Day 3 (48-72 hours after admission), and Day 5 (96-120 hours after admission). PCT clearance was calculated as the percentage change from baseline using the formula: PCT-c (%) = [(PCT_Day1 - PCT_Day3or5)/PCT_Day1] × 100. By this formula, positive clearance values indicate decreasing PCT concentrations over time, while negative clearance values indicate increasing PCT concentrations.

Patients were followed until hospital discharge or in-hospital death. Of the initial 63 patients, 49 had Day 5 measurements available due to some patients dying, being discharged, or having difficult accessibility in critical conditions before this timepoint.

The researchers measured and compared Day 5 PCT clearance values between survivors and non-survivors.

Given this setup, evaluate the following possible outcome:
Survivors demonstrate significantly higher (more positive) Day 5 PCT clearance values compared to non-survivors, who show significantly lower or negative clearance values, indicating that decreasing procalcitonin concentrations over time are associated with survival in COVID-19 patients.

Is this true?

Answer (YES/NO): YES